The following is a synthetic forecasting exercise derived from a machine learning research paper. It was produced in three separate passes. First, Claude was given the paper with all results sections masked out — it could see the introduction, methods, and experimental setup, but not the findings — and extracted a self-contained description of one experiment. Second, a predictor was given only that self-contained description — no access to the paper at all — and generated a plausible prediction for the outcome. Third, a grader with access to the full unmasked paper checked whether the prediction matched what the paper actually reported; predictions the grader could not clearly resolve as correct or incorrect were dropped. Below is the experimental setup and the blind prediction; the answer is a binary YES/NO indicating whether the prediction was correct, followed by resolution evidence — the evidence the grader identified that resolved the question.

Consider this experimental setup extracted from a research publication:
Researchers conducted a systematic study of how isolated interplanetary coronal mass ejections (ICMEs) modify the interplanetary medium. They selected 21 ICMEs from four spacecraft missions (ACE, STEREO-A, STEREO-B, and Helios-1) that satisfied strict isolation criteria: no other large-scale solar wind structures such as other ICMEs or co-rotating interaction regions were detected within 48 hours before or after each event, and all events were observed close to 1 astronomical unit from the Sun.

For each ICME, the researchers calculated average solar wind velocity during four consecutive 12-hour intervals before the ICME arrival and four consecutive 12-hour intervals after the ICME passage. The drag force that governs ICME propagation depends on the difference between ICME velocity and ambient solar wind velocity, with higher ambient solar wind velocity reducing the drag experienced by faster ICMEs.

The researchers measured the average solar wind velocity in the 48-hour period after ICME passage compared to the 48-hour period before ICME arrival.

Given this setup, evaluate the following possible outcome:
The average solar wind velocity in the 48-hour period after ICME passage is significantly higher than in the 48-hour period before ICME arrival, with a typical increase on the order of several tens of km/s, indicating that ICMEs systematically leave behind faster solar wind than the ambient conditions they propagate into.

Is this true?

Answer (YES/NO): YES